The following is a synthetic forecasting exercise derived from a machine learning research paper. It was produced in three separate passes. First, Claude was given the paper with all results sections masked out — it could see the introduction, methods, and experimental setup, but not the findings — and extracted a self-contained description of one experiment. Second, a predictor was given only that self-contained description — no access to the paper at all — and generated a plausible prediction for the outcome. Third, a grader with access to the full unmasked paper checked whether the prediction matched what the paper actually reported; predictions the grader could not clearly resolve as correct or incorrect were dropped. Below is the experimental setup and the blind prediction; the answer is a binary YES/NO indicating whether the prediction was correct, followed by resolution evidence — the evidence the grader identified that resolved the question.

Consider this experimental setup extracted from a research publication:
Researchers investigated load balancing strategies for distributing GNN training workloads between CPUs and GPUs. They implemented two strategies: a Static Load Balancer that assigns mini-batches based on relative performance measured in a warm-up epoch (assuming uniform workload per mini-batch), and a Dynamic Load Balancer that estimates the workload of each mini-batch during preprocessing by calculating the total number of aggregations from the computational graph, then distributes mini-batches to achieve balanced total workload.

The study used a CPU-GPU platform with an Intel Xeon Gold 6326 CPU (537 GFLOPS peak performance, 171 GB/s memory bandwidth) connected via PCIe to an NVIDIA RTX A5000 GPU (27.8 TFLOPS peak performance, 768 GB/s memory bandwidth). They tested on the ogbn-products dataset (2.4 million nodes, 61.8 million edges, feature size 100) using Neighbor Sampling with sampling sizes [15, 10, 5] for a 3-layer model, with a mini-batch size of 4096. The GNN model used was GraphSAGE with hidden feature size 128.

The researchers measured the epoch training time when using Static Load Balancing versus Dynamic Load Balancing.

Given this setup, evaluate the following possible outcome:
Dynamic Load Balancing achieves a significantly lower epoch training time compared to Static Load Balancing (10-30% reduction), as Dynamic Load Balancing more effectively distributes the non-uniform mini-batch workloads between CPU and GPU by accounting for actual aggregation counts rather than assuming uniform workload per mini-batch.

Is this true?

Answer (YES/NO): NO